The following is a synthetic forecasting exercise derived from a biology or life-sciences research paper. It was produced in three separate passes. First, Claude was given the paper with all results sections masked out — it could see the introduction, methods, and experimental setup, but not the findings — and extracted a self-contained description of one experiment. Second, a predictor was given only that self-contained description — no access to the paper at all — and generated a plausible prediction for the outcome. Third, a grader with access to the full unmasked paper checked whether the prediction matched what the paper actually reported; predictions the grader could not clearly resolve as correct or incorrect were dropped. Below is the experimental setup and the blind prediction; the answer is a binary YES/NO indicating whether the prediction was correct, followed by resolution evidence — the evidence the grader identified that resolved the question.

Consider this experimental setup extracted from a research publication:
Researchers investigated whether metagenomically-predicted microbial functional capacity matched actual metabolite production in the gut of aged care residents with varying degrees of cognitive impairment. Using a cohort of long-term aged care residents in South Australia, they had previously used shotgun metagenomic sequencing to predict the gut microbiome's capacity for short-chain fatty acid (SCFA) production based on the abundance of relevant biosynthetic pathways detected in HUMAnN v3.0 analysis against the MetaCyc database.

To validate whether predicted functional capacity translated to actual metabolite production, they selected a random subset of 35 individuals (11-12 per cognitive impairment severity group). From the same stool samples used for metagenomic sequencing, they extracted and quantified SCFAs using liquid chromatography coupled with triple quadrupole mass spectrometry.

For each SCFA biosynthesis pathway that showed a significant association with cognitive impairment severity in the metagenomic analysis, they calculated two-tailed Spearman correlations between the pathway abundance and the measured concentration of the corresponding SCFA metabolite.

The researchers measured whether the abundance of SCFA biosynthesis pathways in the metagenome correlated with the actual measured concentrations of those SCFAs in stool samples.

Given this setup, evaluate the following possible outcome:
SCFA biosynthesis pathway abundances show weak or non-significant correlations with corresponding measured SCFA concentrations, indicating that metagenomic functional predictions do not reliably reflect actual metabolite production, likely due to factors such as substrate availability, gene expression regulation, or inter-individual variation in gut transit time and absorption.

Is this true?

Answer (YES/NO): NO